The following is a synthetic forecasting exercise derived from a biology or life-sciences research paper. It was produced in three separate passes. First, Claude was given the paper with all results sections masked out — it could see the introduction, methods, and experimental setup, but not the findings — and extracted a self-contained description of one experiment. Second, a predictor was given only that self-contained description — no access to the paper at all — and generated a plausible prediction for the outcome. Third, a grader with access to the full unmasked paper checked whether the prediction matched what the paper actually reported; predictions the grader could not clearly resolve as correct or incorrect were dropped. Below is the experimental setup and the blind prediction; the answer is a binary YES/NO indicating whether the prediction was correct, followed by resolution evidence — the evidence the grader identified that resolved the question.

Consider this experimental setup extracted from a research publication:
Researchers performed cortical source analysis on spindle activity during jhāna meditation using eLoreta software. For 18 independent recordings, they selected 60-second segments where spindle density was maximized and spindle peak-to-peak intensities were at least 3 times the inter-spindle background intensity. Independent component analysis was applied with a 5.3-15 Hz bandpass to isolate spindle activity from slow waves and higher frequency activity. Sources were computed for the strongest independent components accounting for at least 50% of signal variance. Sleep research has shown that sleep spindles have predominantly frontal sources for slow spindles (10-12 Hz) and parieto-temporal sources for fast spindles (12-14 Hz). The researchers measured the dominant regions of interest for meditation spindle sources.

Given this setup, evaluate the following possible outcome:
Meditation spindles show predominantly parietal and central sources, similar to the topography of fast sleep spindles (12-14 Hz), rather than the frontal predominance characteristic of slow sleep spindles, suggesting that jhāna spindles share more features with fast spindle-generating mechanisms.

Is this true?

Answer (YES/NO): NO